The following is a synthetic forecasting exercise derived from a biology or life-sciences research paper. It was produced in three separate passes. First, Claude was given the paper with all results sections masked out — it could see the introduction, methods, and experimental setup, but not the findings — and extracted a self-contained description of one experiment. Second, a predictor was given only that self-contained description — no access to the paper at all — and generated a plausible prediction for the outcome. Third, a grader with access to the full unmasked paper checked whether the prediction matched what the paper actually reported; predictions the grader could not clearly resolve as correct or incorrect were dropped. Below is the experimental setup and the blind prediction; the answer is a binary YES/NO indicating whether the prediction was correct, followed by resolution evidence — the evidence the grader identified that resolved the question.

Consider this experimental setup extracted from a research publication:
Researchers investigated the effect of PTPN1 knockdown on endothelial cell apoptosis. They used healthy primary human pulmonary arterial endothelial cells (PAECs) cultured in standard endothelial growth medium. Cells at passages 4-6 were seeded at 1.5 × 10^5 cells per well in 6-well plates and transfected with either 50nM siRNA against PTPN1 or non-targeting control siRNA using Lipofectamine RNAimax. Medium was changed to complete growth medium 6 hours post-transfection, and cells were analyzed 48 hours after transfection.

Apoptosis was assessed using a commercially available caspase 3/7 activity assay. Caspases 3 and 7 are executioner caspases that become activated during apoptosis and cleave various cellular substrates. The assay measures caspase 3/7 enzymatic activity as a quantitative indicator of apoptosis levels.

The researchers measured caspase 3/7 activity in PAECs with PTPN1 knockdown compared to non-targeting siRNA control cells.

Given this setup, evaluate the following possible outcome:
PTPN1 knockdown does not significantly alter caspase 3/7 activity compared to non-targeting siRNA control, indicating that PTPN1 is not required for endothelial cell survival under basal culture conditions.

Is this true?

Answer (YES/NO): NO